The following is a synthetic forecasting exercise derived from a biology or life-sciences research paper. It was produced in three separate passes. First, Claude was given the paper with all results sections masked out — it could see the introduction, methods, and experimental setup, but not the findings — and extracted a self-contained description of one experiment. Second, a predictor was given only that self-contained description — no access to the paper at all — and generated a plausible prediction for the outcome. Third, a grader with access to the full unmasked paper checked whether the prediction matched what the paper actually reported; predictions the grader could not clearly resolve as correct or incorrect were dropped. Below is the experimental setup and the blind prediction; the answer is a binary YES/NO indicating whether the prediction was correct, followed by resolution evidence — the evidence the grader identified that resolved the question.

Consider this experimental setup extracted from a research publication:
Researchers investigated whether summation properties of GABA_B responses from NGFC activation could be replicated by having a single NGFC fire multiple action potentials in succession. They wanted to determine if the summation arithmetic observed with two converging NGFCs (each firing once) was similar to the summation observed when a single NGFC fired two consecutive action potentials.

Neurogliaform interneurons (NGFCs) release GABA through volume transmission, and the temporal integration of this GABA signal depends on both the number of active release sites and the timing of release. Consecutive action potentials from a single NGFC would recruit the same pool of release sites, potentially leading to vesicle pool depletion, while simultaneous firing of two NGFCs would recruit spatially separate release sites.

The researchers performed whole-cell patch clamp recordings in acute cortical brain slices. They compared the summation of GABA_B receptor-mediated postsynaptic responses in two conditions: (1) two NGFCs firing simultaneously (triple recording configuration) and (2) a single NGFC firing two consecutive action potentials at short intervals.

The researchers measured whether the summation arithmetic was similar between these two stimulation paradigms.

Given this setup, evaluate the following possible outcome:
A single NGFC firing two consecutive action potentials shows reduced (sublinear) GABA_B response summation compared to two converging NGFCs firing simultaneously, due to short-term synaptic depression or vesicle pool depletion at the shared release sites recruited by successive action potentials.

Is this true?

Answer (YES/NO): NO